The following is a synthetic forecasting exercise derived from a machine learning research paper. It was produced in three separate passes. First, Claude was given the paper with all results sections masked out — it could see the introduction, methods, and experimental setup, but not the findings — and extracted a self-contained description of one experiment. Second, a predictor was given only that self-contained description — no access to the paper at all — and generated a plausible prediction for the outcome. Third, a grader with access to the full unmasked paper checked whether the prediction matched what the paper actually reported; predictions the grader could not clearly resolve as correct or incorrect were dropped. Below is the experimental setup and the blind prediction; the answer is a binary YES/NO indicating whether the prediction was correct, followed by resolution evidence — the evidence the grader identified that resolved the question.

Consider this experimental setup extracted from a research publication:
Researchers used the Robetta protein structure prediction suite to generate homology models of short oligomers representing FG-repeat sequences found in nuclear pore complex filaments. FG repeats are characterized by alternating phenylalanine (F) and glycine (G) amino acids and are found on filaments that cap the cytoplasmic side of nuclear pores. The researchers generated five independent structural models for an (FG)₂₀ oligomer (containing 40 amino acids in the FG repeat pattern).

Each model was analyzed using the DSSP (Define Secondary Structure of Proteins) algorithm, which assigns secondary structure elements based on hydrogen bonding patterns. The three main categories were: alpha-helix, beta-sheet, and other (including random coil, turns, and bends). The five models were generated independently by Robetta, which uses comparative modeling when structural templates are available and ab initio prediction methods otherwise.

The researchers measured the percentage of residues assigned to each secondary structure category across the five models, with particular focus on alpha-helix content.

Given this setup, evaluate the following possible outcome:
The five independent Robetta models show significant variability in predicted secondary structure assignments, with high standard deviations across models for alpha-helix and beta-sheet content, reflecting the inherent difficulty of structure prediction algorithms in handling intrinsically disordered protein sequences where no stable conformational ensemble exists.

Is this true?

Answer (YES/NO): YES